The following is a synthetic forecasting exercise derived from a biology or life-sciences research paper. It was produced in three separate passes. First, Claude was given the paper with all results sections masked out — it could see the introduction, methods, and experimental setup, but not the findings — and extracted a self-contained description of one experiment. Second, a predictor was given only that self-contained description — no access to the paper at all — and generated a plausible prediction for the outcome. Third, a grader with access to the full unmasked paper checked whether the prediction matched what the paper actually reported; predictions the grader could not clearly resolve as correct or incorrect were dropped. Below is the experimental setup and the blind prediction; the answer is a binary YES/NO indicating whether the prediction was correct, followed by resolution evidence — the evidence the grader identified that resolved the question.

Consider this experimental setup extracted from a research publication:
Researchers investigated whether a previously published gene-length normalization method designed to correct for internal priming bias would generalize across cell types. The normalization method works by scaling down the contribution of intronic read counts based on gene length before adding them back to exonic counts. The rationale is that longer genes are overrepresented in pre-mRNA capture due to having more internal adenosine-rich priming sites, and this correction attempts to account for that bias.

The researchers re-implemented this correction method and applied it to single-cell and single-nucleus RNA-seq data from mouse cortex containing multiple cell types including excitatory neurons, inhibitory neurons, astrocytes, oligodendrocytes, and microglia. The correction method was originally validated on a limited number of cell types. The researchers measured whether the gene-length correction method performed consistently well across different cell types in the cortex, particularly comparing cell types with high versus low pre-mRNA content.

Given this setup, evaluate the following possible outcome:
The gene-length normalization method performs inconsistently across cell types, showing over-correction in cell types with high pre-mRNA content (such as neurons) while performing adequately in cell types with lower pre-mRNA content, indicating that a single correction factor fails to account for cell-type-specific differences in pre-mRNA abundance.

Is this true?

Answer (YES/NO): NO